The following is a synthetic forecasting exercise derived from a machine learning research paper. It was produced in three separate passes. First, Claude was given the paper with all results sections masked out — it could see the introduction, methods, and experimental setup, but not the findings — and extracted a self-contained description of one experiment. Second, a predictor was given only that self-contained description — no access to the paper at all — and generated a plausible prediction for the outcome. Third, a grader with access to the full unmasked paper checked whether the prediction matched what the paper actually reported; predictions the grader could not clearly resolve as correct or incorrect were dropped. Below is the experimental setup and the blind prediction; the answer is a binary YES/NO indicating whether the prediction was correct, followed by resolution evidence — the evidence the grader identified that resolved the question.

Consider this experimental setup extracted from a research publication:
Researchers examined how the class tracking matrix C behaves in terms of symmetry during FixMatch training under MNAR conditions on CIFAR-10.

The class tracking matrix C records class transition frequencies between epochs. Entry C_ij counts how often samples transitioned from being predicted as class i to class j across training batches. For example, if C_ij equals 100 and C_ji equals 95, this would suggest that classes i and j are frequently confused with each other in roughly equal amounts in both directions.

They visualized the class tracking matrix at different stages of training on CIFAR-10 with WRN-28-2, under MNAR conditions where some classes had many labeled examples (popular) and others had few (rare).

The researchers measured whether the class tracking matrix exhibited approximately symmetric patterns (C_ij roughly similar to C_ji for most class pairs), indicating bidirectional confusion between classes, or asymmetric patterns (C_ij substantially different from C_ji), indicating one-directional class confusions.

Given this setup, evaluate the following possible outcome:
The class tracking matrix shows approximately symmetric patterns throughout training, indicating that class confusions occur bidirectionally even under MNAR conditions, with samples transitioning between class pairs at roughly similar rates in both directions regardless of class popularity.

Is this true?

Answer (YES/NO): NO